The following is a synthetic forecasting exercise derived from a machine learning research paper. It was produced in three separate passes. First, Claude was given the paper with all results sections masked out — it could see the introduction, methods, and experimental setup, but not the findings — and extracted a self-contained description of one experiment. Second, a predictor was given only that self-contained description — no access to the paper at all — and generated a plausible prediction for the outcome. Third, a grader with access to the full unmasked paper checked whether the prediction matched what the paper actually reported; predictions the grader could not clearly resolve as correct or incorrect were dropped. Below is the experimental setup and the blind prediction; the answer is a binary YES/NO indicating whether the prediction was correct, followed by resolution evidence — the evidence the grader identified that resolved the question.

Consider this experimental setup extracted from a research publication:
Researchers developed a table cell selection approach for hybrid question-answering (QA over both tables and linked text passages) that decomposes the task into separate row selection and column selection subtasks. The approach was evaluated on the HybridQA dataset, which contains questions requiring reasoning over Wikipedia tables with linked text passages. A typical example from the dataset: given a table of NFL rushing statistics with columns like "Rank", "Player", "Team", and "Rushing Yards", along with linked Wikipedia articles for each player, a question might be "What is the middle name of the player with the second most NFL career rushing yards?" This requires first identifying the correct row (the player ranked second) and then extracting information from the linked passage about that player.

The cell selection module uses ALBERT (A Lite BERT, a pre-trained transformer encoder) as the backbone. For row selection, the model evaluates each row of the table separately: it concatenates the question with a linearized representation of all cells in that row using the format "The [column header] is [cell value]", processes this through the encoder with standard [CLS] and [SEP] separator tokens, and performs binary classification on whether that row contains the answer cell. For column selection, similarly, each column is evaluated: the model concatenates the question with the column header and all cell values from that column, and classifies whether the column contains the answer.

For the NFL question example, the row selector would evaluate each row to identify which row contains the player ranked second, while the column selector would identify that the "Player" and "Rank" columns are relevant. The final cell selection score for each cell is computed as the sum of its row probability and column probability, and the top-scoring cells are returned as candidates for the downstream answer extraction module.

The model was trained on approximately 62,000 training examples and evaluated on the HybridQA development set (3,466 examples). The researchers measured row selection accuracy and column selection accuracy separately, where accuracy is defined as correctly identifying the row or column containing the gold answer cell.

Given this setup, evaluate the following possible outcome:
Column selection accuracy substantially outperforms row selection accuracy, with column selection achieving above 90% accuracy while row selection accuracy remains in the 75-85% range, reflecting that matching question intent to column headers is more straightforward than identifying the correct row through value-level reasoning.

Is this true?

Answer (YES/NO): NO